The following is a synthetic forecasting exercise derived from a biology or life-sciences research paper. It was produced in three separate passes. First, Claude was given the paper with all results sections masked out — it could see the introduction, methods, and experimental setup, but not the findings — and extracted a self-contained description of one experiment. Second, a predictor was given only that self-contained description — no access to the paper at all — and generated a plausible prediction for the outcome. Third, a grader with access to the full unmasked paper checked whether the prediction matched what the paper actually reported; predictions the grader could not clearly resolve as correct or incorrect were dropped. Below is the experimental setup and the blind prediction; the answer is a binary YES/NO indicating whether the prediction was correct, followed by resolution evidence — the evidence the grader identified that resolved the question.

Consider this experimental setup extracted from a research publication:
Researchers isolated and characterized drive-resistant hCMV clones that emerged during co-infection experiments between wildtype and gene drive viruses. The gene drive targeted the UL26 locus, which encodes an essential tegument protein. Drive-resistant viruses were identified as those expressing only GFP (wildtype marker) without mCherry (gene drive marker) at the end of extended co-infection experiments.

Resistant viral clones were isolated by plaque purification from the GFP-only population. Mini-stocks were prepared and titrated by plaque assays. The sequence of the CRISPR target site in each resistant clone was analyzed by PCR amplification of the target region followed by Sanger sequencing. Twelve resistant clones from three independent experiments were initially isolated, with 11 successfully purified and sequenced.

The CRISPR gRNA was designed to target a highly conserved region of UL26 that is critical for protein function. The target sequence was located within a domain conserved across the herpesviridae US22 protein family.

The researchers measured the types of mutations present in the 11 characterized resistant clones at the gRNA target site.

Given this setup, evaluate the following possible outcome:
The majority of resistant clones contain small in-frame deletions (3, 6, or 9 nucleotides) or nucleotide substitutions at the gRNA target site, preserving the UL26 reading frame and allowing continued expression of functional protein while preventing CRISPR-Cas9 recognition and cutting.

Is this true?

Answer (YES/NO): NO